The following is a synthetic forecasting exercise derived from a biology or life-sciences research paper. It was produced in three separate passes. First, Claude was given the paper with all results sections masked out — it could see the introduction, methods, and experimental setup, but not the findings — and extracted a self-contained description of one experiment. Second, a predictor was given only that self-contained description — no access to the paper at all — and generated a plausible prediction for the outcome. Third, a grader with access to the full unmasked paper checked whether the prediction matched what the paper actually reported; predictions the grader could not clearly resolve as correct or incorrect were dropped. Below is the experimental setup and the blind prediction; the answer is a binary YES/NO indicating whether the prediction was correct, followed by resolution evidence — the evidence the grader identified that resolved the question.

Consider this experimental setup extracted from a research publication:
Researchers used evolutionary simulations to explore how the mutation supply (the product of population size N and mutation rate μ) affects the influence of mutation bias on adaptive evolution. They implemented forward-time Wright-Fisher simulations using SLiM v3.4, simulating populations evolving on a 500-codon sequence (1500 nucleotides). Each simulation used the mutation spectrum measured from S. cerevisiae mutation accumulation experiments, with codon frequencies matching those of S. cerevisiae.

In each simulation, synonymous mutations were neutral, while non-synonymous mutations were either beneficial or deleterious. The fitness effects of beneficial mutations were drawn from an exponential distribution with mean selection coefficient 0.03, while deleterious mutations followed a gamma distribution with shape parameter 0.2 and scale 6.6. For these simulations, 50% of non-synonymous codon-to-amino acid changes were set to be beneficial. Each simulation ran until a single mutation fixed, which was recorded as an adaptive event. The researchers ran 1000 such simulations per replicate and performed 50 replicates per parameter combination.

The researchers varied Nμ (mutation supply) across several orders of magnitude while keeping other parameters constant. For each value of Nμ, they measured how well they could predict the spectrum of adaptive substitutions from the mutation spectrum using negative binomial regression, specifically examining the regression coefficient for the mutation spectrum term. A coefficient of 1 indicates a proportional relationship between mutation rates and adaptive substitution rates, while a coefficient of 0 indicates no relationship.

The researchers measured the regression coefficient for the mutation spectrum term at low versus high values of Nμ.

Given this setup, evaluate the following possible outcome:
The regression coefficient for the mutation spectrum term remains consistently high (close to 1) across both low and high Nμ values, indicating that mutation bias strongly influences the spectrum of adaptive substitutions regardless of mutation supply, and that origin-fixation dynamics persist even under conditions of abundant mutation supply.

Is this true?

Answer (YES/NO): NO